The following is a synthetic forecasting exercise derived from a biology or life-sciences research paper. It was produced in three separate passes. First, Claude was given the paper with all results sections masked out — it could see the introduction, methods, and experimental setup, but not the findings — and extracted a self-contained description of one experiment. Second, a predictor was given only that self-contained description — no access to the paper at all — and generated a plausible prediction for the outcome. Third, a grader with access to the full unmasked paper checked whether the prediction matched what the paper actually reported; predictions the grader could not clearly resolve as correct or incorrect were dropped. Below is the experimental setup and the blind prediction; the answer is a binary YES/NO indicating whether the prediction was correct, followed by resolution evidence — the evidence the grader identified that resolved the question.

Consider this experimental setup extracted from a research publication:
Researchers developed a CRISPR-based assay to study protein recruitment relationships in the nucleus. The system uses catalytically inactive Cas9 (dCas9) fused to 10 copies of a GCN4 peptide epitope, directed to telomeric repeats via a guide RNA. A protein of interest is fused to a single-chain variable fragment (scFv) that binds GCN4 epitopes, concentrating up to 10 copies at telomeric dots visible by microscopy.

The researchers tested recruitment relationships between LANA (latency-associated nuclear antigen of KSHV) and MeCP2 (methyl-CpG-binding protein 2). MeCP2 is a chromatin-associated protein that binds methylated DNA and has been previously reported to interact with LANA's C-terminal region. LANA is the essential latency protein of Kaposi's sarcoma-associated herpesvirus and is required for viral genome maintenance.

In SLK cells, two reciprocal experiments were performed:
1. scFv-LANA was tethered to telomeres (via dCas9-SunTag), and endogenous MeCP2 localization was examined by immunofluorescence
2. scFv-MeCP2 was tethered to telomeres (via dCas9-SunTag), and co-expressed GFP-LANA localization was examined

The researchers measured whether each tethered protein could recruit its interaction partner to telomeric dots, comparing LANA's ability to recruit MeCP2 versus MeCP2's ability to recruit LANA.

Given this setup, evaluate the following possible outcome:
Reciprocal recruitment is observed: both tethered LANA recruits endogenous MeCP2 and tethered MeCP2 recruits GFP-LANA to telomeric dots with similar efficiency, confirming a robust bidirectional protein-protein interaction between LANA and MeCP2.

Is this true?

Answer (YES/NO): NO